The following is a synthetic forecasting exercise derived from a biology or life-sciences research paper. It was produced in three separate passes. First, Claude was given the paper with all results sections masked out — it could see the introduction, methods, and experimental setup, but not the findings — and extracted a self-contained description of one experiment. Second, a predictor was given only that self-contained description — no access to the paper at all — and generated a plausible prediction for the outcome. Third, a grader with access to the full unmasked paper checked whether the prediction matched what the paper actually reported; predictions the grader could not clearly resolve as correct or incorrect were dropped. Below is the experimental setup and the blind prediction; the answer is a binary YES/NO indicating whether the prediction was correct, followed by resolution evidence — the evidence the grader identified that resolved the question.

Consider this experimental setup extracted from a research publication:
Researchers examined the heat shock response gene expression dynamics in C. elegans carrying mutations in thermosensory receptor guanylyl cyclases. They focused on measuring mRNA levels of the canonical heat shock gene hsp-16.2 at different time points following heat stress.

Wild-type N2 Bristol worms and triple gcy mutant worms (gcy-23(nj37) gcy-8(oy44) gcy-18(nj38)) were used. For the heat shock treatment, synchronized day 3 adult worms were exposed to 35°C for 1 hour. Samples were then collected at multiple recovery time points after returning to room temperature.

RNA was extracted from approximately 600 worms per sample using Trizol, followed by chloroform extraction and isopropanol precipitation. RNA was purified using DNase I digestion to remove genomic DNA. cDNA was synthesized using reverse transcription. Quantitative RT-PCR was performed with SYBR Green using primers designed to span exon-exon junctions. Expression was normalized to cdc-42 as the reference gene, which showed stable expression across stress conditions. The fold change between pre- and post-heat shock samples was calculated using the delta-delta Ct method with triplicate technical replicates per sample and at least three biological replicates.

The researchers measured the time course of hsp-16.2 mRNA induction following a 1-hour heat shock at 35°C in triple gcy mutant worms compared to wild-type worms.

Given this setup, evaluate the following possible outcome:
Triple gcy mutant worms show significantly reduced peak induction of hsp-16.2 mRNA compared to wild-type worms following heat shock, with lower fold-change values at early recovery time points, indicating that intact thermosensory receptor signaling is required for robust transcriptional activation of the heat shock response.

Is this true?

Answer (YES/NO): YES